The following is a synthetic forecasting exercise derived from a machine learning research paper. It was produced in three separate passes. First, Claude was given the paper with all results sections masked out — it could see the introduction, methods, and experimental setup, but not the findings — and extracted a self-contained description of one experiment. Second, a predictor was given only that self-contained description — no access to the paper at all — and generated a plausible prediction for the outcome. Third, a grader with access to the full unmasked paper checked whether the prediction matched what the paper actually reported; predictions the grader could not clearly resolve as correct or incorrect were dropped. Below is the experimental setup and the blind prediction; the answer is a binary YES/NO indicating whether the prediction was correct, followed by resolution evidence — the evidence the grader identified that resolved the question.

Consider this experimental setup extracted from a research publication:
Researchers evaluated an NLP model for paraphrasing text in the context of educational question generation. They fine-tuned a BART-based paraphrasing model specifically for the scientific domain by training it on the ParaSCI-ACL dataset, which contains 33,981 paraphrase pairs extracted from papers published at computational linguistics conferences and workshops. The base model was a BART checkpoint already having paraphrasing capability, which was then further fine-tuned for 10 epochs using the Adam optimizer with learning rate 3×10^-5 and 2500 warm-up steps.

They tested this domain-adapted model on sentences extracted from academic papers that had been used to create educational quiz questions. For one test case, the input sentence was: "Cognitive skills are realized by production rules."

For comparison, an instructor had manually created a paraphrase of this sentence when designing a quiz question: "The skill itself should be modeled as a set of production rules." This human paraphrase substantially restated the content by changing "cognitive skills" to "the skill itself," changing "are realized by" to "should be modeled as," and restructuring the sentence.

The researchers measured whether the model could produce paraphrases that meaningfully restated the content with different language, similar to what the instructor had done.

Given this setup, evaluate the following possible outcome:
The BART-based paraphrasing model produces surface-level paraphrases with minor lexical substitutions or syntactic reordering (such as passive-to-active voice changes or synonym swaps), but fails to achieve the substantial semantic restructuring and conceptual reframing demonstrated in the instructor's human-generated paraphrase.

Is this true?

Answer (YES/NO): YES